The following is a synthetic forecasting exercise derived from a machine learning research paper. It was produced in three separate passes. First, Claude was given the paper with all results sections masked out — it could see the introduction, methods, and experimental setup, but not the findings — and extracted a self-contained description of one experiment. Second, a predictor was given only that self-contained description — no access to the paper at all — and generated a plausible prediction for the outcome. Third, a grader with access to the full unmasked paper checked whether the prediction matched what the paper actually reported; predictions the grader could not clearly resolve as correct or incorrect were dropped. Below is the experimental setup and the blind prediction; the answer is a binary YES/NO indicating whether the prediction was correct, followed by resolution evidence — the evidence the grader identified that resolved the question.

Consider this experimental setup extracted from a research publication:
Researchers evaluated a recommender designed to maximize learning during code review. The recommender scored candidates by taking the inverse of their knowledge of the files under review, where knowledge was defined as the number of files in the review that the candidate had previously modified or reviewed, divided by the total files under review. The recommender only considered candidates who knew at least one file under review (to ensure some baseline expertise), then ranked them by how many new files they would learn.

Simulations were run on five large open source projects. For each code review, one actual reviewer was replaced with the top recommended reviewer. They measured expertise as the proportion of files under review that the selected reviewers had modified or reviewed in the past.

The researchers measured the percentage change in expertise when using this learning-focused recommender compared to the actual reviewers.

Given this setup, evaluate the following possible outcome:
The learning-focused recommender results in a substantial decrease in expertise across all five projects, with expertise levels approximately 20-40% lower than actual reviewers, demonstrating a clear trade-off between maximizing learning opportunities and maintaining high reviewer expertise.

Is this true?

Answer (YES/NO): NO